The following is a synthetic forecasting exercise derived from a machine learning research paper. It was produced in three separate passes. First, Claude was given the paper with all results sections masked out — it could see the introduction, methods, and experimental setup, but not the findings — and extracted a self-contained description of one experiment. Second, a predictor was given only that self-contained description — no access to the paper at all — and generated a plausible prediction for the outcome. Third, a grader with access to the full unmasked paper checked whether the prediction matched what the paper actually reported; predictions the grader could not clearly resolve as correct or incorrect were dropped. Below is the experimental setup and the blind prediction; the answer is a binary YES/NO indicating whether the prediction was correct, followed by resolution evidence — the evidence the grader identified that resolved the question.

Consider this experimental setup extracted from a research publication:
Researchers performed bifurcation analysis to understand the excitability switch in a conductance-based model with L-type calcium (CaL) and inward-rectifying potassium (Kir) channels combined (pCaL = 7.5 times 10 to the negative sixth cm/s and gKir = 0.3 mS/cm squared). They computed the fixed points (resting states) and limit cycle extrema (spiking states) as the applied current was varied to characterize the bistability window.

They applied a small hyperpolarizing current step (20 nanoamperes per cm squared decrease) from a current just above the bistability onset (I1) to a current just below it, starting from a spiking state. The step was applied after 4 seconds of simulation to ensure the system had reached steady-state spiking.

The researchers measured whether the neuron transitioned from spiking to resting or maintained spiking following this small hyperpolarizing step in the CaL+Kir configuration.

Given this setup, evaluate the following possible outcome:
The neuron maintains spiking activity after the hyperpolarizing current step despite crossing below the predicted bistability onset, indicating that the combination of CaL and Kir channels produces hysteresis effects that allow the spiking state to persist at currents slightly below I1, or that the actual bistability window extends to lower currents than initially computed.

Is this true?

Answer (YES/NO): NO